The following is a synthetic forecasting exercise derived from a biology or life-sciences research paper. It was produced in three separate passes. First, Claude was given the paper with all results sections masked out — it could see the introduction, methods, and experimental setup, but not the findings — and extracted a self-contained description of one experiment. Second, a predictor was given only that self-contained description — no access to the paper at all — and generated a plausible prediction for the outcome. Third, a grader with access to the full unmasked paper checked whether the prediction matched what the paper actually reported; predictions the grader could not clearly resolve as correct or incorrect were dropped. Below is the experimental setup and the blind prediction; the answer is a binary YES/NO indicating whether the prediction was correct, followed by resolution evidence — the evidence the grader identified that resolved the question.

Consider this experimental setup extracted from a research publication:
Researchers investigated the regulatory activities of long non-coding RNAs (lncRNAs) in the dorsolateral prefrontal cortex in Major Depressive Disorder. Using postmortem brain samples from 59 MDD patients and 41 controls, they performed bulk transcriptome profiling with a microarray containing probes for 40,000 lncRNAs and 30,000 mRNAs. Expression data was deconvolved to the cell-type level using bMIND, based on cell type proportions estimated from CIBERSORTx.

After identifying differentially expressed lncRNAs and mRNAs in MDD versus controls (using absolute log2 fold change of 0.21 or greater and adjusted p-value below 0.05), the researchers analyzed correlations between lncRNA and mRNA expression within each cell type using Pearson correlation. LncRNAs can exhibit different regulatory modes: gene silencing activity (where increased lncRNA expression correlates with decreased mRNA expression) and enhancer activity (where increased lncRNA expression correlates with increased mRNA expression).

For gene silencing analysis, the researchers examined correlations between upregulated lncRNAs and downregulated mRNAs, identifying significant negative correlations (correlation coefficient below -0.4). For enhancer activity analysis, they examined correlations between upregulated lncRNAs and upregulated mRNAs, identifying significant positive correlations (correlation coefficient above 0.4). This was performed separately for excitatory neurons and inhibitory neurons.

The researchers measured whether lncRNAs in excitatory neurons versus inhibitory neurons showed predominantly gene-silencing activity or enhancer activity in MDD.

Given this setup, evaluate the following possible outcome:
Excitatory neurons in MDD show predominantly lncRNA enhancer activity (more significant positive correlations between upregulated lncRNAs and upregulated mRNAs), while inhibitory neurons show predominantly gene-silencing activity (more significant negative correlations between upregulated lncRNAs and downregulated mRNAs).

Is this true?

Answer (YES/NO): NO